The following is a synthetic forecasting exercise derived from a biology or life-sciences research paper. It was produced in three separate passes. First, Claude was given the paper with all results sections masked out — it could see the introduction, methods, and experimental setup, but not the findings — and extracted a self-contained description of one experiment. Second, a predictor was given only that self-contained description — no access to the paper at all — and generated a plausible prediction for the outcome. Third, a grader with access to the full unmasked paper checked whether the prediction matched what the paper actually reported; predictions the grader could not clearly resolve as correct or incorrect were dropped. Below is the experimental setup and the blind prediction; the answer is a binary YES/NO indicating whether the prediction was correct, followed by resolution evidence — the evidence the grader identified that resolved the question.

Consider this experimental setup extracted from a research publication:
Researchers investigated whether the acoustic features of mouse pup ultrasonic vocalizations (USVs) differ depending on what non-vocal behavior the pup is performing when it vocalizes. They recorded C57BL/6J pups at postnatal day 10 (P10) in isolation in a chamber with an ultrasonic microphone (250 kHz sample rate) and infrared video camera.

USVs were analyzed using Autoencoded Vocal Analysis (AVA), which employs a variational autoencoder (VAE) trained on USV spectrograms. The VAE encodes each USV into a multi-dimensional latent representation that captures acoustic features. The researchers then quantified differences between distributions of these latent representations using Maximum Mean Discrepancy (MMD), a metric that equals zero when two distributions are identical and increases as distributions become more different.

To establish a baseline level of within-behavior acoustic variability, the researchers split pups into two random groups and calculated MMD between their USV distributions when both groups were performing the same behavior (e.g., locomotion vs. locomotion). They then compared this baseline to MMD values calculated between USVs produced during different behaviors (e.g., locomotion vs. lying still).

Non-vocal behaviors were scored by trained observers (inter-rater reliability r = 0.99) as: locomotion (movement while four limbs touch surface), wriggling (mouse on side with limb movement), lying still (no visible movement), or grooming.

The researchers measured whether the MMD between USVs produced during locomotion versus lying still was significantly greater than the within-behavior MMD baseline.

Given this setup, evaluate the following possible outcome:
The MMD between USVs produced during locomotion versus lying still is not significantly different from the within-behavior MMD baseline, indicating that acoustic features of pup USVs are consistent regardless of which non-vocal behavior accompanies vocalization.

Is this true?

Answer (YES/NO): YES